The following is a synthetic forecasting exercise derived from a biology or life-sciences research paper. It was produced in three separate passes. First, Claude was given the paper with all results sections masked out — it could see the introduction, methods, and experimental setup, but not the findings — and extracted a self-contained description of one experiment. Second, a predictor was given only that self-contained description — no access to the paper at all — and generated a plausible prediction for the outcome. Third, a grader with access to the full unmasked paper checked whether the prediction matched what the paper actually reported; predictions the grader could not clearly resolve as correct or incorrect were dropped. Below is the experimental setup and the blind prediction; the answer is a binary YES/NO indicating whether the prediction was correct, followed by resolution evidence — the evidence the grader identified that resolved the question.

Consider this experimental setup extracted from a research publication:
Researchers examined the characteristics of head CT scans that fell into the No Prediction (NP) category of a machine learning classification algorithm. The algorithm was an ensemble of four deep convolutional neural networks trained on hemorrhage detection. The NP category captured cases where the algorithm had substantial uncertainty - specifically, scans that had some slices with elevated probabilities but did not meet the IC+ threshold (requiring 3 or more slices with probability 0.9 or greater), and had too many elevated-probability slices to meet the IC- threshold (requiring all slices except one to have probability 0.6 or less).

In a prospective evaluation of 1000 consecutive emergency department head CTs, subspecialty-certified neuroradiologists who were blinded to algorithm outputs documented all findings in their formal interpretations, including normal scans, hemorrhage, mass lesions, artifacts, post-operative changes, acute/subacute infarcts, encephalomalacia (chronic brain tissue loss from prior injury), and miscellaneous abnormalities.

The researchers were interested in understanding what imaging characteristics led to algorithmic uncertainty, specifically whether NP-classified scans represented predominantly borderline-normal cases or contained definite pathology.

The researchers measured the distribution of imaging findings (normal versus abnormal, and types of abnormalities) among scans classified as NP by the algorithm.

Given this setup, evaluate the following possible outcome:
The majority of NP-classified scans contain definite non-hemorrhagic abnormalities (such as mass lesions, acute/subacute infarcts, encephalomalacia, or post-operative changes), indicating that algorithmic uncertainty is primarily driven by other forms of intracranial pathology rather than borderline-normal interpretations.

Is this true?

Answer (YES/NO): NO